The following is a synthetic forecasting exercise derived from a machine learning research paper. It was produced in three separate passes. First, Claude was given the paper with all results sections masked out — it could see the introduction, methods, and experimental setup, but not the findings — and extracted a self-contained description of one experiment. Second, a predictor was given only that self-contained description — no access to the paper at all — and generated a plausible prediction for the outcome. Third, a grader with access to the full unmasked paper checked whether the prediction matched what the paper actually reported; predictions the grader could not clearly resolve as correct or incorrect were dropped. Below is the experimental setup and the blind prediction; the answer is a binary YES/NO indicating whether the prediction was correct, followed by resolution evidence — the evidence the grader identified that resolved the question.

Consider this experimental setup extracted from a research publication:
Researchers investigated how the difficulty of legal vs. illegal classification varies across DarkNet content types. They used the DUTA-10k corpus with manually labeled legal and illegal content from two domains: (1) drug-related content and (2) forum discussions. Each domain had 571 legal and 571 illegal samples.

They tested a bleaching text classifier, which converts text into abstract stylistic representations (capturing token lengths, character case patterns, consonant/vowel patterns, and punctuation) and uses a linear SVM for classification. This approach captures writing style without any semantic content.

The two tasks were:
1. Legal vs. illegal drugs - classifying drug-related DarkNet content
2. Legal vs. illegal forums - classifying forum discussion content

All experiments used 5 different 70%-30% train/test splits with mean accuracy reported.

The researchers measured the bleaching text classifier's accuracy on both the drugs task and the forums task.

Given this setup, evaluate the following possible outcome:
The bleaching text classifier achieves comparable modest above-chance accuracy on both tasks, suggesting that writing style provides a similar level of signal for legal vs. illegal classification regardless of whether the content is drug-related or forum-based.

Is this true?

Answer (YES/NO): NO